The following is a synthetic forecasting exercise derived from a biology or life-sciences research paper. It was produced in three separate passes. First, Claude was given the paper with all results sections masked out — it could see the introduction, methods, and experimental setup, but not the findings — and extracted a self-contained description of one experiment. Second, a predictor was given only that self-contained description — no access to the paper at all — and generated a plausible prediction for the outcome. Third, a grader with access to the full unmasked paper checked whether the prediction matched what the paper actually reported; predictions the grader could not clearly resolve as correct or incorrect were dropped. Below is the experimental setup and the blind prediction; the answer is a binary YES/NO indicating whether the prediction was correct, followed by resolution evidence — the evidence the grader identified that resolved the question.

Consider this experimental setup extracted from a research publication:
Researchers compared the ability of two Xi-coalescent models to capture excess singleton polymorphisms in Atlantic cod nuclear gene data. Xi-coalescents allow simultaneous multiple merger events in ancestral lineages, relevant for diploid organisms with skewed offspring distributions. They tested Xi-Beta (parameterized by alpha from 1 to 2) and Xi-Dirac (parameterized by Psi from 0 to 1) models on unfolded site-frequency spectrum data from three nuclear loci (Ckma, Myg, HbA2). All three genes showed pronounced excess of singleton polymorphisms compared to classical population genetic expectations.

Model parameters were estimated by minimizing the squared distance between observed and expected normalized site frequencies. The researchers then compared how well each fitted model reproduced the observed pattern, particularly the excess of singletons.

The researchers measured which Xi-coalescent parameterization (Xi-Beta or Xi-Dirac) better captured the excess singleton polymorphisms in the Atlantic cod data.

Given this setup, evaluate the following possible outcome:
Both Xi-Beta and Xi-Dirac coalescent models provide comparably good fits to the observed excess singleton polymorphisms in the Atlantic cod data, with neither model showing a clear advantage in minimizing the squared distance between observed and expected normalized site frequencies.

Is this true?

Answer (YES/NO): NO